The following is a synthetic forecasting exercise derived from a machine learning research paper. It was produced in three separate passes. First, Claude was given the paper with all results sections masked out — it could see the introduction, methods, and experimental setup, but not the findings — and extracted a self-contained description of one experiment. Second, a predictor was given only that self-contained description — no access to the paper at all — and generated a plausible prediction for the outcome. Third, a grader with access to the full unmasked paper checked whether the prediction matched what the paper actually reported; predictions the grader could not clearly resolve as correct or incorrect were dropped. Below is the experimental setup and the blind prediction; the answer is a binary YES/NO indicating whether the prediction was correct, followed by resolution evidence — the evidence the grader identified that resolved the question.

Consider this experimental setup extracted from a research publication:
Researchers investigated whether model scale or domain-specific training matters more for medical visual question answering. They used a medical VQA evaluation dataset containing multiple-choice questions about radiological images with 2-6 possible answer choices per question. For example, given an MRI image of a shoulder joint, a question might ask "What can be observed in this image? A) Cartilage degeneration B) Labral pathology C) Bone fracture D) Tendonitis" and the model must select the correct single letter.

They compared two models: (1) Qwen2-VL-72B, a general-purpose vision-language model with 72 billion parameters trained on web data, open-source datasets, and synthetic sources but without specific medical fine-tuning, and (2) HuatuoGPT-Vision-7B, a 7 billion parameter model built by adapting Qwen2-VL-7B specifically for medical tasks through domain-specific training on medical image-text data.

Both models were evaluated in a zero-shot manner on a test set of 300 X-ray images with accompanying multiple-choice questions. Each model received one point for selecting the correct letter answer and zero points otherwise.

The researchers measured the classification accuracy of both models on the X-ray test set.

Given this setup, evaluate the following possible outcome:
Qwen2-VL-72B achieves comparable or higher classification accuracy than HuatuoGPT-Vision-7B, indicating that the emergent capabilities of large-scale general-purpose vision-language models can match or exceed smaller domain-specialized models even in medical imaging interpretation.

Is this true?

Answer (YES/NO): YES